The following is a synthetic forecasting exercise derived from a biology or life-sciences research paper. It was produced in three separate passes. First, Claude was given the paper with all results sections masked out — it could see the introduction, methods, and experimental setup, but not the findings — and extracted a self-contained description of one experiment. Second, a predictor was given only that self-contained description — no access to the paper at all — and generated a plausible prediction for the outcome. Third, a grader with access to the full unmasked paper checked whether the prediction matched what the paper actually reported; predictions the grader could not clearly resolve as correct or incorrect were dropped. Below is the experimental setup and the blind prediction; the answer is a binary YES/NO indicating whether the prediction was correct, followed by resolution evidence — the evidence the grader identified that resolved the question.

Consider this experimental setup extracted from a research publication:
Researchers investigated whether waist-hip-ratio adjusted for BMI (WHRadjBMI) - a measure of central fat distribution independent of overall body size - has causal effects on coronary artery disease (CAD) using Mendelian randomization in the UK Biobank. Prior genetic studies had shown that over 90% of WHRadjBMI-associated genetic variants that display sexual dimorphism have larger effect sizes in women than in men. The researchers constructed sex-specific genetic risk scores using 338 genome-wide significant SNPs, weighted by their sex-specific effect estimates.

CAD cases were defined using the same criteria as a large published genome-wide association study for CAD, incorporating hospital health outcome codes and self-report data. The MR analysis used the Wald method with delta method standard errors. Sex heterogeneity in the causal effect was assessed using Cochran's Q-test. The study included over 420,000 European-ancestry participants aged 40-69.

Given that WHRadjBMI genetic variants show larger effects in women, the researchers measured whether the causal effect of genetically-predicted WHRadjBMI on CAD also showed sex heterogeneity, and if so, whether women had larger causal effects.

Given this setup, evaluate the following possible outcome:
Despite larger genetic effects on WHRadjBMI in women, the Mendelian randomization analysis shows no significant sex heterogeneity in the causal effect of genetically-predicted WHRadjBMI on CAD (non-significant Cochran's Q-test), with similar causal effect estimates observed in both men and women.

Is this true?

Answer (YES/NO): YES